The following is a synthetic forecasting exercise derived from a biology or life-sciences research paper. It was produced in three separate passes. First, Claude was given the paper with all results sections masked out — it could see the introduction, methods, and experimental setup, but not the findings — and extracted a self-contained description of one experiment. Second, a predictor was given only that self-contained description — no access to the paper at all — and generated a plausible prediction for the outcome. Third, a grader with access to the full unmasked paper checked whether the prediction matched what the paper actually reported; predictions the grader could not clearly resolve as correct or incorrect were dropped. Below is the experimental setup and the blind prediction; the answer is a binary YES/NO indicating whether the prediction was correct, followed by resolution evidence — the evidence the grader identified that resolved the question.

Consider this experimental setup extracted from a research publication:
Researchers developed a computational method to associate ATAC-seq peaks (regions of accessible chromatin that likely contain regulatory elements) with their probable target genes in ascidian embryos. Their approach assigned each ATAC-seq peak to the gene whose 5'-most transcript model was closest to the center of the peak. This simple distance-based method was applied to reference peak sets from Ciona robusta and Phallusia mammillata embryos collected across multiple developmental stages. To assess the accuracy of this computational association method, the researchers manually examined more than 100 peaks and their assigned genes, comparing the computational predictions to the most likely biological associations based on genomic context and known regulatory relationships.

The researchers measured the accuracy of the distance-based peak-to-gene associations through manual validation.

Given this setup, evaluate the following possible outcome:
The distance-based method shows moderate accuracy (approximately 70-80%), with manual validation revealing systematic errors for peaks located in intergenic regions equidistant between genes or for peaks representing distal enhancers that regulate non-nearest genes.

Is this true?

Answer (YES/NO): NO